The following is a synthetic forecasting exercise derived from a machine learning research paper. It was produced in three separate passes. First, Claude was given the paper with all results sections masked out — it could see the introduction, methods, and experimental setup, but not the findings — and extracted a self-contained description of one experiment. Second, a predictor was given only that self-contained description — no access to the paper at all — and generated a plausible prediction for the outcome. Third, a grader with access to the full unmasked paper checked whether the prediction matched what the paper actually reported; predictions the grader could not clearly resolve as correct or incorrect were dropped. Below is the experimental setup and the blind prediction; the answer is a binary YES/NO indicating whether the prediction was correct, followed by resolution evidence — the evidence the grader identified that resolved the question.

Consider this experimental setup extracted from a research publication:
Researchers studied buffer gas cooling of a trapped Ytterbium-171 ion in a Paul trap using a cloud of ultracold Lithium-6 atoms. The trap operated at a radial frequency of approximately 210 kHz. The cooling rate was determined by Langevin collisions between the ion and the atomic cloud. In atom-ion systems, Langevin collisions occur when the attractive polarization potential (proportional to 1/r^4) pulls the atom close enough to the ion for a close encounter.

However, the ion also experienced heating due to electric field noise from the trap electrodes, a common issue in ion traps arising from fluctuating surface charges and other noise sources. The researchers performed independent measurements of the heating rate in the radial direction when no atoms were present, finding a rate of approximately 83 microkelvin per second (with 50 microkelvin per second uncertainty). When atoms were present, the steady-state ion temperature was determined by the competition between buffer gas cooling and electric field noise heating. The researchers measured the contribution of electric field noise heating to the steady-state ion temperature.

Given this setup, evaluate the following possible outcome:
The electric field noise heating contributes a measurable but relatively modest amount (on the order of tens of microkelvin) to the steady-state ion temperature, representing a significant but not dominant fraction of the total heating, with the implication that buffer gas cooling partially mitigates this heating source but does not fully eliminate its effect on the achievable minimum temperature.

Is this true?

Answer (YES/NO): YES